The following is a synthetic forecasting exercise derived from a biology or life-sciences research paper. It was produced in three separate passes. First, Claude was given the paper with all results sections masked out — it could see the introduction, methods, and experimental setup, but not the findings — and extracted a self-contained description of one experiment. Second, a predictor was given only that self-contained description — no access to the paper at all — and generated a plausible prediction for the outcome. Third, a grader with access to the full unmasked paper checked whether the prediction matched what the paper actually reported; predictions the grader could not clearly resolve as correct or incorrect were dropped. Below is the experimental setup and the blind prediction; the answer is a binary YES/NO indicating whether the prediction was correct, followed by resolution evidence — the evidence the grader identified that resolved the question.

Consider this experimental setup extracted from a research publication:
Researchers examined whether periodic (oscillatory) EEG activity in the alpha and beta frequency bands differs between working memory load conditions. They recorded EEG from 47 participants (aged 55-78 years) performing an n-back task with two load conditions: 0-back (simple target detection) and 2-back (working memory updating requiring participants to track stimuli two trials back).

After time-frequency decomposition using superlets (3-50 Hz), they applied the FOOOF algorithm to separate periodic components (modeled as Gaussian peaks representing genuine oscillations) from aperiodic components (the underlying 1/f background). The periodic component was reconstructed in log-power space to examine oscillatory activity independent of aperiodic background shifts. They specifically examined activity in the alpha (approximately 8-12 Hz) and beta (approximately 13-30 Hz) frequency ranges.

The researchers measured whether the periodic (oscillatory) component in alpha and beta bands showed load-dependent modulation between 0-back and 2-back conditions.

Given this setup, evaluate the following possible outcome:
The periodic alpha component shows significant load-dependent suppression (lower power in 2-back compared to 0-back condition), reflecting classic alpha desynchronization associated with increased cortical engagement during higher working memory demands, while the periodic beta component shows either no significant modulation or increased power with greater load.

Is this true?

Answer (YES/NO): NO